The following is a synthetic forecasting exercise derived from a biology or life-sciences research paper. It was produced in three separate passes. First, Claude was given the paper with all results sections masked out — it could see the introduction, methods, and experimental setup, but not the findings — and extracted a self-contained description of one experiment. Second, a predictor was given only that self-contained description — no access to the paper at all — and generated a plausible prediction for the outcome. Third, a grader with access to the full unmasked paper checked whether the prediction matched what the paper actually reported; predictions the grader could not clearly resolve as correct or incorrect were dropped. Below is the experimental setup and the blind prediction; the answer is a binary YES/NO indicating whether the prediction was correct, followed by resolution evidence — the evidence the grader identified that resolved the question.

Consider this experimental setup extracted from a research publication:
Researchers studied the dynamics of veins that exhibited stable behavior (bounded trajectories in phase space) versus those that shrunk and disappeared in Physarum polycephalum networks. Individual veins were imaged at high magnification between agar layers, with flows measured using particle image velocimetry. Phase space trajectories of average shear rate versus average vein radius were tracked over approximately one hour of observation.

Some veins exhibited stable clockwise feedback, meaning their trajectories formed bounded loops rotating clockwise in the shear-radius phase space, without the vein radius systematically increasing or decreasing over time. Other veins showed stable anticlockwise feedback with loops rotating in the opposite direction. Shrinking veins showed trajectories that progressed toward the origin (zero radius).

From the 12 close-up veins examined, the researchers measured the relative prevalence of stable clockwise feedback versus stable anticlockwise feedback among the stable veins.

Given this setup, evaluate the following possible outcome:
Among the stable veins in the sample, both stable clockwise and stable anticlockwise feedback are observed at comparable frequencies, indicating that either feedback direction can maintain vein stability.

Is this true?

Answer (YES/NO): NO